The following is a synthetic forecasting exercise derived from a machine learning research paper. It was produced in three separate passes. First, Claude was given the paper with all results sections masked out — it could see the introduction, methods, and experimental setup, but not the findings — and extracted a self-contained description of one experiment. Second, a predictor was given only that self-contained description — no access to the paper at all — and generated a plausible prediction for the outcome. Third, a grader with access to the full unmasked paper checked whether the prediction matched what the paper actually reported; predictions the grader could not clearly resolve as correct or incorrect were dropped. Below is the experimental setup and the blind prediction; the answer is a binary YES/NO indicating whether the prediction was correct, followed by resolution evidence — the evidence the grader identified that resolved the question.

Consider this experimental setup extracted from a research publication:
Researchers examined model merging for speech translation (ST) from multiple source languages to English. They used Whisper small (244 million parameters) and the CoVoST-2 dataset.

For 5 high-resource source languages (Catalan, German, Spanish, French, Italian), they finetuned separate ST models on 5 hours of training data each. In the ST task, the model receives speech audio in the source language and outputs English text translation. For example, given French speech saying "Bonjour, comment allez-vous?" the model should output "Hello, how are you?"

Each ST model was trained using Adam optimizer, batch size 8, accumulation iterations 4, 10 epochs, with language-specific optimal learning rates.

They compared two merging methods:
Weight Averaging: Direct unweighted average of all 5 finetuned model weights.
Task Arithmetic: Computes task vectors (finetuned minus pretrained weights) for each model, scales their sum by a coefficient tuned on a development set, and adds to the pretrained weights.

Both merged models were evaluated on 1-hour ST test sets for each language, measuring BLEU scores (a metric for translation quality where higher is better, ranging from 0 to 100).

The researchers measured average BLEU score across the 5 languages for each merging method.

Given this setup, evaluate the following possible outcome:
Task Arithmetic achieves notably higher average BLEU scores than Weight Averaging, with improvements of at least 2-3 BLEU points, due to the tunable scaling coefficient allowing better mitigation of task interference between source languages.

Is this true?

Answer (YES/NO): NO